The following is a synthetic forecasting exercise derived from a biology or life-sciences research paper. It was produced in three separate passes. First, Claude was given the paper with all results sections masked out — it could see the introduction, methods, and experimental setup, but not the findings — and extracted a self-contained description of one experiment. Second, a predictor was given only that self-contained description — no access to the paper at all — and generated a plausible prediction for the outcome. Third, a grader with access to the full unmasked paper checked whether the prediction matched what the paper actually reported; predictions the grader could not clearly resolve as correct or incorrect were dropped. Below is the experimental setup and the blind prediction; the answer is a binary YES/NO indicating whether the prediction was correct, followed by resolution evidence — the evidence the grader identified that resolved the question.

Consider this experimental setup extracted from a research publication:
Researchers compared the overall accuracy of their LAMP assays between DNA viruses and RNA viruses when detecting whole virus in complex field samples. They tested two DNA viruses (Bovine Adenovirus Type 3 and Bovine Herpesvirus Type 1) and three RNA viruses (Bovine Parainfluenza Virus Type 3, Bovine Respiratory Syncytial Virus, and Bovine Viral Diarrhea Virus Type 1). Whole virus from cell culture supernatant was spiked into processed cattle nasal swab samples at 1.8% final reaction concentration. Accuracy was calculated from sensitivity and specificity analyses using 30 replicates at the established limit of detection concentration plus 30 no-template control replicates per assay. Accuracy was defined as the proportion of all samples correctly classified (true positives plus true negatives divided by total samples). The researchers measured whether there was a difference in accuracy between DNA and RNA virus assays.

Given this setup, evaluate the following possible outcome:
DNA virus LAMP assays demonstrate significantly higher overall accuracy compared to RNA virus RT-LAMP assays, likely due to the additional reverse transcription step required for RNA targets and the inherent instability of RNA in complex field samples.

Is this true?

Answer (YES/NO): YES